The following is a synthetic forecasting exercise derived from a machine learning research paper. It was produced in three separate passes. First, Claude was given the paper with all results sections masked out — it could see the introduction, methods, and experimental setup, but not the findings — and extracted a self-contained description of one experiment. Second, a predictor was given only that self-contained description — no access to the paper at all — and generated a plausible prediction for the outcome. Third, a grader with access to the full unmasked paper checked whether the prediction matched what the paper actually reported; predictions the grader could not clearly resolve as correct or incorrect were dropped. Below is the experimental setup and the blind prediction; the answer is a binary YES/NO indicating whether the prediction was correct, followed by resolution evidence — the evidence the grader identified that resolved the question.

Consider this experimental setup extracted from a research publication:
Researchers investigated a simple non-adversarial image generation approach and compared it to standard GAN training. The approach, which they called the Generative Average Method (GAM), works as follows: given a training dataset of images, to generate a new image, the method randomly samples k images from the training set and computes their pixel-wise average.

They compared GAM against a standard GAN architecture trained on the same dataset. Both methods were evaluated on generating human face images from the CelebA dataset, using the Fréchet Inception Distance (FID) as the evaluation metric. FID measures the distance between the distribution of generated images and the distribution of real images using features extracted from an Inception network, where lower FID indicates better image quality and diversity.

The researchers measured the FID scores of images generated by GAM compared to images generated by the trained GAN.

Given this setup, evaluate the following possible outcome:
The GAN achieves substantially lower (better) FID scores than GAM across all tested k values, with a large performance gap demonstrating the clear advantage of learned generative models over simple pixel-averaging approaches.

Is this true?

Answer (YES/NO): NO